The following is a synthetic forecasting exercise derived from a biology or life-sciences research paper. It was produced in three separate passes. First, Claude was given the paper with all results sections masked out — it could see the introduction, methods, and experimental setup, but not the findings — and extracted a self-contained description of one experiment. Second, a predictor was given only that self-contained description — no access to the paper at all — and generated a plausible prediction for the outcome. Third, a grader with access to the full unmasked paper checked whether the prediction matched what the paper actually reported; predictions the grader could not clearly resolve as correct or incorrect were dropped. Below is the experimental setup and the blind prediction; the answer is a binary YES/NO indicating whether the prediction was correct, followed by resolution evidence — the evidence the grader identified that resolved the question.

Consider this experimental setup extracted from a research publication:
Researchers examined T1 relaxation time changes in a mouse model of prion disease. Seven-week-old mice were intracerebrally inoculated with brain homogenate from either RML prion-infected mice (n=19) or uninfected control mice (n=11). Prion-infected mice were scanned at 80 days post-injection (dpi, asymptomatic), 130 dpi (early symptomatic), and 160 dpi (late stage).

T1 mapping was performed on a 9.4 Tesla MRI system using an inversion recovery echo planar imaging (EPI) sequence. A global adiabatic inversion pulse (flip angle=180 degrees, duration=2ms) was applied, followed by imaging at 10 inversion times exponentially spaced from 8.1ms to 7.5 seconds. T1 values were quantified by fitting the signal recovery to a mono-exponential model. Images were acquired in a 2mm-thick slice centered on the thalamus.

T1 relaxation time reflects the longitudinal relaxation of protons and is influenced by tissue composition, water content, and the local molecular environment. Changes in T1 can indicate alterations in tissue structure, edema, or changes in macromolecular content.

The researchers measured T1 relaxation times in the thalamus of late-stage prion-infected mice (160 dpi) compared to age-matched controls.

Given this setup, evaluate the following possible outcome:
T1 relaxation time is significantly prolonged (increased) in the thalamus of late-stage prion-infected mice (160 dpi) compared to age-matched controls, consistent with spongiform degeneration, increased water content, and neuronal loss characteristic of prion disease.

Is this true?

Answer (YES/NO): NO